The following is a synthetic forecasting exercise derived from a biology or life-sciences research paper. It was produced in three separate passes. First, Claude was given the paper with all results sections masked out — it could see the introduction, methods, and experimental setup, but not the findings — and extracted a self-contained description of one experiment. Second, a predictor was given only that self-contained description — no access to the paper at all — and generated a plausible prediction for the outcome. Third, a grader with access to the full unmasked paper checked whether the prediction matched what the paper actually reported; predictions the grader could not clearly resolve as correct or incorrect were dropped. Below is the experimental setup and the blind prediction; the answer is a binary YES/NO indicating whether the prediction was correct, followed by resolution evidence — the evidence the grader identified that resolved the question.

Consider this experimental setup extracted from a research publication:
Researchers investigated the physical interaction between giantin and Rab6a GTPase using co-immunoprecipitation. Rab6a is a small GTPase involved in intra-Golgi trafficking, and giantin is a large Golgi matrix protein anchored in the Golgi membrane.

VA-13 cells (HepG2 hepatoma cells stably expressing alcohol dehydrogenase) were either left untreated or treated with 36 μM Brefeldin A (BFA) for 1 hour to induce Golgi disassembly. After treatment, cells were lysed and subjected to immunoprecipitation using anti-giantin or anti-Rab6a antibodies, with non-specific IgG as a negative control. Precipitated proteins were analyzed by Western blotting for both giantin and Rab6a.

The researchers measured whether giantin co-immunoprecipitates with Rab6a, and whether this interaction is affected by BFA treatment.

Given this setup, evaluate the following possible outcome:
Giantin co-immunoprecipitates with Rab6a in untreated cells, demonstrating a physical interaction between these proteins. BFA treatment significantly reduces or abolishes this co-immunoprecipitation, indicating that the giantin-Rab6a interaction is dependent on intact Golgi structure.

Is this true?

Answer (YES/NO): YES